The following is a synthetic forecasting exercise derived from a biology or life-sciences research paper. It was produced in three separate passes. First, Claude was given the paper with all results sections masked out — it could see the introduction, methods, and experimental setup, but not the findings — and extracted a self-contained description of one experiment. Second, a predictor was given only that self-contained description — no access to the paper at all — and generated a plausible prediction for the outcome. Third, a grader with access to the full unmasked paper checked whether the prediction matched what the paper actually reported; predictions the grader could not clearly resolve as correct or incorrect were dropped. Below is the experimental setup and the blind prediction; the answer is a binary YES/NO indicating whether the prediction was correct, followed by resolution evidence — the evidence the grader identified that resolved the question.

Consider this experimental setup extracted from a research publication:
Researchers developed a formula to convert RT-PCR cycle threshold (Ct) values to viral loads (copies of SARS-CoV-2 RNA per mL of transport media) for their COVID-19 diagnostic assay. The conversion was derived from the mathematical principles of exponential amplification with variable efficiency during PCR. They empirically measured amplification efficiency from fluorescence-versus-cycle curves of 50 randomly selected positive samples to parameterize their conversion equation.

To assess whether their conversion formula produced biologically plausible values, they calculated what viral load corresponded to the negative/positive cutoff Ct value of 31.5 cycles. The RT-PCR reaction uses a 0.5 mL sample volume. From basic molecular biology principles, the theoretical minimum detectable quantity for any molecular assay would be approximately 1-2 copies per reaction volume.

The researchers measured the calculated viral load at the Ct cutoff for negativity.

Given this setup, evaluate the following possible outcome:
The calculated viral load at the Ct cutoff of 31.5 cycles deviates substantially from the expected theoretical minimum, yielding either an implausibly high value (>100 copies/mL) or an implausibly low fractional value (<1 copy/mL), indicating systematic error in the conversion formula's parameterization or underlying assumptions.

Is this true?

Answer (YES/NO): NO